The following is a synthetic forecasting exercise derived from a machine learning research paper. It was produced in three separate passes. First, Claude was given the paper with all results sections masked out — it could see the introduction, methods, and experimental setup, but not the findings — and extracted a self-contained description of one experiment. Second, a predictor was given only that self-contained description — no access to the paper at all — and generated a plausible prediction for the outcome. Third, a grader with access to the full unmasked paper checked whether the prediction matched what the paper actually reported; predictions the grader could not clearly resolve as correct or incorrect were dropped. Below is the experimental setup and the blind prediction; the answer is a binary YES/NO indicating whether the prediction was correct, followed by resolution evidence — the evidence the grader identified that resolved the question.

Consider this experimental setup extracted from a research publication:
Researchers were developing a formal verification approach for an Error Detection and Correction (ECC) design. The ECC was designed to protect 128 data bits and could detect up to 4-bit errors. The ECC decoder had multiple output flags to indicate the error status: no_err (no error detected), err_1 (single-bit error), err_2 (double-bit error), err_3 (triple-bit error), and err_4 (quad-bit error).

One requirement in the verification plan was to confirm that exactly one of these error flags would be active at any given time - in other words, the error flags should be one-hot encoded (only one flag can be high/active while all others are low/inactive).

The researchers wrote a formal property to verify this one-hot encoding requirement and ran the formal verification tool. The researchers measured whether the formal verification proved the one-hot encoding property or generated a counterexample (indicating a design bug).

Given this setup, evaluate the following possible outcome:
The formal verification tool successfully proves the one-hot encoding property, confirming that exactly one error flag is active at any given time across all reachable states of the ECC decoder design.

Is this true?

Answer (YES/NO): NO